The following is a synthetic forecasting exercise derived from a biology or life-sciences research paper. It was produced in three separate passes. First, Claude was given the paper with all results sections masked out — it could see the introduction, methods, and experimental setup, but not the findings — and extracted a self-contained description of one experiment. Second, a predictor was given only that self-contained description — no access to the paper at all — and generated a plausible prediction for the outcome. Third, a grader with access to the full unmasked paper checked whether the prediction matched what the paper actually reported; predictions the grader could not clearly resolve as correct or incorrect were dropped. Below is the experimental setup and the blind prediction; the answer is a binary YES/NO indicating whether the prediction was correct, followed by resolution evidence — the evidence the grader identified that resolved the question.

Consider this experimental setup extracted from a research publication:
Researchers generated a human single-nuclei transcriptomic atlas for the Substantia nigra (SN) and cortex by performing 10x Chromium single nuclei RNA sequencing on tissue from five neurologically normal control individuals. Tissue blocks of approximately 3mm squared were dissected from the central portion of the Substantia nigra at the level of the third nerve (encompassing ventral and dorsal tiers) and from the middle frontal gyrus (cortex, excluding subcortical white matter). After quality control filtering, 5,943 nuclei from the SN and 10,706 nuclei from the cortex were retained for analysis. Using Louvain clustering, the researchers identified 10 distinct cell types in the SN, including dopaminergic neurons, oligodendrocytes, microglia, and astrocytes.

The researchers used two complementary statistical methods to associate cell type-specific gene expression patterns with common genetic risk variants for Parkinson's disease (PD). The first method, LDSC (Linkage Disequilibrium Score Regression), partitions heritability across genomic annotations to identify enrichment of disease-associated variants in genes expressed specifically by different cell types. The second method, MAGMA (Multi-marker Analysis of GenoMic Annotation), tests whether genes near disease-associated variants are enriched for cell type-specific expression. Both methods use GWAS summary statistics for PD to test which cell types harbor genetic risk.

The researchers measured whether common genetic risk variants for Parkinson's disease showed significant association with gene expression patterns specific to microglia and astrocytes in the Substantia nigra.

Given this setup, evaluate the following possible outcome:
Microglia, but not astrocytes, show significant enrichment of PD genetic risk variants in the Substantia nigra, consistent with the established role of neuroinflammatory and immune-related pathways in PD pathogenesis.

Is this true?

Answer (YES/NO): NO